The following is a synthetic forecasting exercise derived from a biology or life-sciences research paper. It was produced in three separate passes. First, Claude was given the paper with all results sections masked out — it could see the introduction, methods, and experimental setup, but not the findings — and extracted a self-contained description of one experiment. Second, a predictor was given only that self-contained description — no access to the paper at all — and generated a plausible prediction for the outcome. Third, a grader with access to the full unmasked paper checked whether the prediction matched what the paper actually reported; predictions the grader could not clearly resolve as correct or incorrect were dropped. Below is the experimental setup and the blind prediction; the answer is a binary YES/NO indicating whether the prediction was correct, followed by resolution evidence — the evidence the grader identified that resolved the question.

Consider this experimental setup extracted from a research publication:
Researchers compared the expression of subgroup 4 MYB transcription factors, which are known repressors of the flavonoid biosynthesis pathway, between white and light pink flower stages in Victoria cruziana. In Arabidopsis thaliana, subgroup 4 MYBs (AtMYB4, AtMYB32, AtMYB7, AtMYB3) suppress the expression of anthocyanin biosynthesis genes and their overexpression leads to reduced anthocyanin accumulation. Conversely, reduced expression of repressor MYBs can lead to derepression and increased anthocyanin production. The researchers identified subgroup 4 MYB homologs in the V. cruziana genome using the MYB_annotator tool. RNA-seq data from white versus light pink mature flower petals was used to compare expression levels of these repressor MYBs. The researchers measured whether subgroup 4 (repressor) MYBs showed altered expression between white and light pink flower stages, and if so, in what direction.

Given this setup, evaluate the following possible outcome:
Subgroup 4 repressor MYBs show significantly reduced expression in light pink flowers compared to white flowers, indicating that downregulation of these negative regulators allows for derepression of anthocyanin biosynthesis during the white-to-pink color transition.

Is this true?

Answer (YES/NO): NO